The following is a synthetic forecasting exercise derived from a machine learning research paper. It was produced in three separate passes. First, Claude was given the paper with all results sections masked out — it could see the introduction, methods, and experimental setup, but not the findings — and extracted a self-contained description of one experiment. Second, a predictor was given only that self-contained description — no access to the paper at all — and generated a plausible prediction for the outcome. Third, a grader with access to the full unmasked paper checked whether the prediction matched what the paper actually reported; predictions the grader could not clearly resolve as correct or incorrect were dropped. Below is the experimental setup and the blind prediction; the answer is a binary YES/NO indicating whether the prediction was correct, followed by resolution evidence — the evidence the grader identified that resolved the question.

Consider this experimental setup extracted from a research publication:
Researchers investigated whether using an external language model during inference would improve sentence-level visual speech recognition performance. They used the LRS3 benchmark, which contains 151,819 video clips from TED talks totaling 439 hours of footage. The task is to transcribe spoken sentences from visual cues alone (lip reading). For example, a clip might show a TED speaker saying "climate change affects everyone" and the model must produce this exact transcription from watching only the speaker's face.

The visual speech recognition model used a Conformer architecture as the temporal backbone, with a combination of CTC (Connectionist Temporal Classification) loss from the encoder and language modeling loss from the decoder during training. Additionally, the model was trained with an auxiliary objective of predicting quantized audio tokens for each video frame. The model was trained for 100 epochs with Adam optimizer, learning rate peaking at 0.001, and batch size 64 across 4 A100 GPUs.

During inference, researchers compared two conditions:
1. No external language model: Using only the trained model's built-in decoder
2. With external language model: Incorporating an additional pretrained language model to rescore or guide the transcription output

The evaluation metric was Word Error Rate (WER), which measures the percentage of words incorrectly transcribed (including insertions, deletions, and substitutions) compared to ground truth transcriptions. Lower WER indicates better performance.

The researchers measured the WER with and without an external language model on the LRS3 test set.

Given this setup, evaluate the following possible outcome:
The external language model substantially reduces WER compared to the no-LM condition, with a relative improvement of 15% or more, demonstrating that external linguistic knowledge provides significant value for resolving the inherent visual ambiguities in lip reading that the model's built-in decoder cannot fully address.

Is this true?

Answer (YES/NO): NO